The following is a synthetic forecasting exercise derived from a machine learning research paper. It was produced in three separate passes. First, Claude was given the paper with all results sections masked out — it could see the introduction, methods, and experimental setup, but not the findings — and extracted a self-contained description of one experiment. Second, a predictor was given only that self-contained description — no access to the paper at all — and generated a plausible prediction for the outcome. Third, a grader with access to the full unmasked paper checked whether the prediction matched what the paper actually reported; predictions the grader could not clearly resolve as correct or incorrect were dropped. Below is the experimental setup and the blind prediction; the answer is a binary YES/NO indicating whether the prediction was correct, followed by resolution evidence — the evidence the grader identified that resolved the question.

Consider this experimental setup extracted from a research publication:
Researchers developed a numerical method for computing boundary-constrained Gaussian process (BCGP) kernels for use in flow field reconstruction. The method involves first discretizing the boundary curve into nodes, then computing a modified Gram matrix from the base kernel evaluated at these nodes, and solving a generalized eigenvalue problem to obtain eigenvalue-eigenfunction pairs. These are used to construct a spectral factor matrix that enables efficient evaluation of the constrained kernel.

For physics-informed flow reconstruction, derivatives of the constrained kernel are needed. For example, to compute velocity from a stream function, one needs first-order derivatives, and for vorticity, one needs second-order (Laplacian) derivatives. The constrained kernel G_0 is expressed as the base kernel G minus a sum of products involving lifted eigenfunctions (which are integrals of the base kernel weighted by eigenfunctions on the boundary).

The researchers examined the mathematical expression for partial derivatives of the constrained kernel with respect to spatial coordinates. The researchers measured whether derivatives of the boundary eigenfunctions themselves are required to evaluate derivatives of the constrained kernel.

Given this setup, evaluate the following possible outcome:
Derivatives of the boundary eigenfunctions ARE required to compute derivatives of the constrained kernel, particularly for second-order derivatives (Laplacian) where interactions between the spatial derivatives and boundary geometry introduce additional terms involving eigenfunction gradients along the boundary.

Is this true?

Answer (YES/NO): NO